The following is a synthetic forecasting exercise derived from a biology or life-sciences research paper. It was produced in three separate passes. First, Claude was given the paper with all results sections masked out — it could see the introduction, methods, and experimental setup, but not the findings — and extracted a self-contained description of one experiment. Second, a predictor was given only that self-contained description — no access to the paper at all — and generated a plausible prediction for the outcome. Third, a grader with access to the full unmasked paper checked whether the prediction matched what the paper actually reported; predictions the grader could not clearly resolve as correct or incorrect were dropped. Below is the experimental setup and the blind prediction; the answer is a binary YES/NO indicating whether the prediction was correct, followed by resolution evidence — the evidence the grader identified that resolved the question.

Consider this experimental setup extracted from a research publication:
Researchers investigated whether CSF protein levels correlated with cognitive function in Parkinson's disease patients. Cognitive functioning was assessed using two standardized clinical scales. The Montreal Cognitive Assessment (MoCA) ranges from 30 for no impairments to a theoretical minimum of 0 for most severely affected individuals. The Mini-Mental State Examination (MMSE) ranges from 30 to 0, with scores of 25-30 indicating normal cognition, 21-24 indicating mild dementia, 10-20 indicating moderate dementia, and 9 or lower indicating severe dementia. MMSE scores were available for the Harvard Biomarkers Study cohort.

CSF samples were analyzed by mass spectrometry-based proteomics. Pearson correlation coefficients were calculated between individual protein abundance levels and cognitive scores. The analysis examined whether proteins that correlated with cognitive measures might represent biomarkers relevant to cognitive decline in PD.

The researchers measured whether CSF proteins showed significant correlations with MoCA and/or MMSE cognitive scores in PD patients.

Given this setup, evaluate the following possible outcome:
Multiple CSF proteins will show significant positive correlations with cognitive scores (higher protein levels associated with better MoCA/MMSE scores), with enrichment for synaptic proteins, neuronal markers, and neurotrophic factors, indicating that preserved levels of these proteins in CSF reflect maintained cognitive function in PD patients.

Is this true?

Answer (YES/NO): NO